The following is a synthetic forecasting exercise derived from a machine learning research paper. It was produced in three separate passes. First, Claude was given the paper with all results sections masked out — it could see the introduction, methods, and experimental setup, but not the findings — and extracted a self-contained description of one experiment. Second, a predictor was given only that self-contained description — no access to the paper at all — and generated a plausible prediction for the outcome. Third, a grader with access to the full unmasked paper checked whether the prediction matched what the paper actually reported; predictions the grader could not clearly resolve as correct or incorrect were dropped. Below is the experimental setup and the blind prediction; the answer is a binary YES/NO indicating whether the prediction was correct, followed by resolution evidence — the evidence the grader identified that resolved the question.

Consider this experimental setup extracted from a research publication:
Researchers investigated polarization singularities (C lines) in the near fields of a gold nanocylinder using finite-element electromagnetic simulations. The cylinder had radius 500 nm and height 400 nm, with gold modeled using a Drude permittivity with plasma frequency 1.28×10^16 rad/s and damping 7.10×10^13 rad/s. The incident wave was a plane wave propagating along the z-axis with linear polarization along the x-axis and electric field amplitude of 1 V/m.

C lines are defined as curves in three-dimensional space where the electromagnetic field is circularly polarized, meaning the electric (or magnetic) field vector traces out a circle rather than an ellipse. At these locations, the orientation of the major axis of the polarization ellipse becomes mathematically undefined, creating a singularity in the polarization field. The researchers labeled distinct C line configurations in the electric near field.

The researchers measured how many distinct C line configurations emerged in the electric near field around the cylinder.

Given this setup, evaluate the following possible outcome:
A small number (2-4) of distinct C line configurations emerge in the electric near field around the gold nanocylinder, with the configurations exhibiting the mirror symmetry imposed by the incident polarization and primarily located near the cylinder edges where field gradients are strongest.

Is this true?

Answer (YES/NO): NO